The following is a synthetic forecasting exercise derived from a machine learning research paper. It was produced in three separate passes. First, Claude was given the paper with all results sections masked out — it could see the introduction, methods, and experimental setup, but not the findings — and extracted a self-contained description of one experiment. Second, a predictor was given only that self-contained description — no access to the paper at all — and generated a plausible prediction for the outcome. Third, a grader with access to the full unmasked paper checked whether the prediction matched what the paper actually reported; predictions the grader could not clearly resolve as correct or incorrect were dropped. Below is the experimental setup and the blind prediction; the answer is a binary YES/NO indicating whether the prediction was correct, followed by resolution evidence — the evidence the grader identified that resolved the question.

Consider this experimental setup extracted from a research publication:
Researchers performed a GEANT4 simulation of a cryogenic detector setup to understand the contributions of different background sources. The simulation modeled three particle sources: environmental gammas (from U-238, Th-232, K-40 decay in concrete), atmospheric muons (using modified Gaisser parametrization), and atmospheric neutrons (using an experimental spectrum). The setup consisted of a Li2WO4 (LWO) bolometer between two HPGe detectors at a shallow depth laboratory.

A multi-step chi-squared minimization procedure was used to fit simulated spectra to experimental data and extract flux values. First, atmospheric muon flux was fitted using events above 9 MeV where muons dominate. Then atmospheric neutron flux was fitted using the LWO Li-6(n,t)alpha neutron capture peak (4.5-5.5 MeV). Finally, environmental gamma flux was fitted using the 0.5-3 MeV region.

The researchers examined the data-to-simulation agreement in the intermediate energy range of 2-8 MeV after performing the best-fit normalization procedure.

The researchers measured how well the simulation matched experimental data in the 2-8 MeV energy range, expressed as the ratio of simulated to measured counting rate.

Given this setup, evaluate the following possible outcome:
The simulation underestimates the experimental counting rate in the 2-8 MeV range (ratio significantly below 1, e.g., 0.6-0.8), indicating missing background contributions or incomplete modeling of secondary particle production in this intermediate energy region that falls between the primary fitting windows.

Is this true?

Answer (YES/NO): YES